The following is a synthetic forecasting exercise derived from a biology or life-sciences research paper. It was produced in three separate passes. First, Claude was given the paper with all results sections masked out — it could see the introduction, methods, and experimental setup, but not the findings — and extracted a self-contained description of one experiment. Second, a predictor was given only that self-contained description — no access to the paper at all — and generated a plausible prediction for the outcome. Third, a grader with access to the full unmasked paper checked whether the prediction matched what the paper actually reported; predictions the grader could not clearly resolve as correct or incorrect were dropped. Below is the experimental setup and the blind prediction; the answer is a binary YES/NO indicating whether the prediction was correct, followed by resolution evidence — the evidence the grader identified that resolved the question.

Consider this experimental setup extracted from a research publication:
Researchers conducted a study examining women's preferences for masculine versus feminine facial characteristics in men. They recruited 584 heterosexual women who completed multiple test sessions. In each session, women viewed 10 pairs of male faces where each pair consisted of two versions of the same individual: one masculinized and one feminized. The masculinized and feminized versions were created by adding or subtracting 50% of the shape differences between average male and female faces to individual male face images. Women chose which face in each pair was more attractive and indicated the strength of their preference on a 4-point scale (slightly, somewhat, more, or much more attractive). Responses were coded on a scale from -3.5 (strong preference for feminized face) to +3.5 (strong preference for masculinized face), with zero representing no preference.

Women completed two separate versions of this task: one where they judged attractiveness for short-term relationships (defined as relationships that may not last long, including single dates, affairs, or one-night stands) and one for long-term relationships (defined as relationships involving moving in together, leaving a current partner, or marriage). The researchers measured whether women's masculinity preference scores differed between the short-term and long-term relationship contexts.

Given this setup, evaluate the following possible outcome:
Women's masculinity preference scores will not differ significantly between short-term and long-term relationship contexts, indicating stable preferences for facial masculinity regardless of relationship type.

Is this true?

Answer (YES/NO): NO